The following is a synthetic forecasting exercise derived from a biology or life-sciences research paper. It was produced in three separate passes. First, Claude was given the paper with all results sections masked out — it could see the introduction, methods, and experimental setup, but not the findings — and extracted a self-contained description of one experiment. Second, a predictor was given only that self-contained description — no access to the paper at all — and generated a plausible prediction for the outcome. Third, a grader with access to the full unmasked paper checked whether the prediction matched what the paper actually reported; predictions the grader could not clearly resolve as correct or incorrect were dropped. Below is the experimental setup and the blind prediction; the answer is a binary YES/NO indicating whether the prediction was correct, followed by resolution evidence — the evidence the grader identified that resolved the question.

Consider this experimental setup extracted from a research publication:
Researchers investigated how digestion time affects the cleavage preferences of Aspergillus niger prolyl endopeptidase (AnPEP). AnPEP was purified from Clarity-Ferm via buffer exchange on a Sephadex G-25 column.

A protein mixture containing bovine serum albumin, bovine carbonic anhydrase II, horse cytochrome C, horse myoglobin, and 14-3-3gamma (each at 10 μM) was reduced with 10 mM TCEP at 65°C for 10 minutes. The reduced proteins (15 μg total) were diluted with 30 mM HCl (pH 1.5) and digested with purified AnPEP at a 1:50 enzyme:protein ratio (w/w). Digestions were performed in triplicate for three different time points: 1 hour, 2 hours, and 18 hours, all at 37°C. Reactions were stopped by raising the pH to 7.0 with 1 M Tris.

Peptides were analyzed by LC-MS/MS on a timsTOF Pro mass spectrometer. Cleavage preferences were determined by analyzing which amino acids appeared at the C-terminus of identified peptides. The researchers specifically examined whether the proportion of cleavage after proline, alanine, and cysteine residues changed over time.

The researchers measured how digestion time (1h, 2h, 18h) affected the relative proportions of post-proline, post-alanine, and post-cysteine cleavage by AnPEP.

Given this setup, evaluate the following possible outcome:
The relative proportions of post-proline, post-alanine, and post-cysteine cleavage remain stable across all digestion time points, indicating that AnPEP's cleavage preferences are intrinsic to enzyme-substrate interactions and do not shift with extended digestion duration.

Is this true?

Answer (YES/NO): NO